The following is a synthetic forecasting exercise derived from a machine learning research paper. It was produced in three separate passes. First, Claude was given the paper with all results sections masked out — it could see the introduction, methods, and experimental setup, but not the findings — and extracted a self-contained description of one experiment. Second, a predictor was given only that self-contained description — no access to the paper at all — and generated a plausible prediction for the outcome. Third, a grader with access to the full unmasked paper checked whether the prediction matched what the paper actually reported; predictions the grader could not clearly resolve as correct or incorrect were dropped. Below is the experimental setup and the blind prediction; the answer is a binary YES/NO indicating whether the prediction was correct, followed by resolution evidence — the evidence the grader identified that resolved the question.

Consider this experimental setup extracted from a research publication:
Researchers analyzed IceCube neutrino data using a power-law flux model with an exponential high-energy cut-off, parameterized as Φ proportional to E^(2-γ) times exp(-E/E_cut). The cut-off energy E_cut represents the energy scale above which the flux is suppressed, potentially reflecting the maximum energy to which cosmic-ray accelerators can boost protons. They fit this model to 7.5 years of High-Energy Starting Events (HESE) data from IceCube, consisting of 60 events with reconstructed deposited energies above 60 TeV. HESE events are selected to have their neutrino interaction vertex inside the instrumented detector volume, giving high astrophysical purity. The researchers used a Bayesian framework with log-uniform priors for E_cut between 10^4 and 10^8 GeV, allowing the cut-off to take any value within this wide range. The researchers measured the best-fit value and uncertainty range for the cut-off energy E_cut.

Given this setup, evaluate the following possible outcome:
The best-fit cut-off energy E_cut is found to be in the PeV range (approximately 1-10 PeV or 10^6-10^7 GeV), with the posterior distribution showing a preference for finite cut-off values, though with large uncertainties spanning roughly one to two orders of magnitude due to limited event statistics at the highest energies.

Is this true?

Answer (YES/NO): YES